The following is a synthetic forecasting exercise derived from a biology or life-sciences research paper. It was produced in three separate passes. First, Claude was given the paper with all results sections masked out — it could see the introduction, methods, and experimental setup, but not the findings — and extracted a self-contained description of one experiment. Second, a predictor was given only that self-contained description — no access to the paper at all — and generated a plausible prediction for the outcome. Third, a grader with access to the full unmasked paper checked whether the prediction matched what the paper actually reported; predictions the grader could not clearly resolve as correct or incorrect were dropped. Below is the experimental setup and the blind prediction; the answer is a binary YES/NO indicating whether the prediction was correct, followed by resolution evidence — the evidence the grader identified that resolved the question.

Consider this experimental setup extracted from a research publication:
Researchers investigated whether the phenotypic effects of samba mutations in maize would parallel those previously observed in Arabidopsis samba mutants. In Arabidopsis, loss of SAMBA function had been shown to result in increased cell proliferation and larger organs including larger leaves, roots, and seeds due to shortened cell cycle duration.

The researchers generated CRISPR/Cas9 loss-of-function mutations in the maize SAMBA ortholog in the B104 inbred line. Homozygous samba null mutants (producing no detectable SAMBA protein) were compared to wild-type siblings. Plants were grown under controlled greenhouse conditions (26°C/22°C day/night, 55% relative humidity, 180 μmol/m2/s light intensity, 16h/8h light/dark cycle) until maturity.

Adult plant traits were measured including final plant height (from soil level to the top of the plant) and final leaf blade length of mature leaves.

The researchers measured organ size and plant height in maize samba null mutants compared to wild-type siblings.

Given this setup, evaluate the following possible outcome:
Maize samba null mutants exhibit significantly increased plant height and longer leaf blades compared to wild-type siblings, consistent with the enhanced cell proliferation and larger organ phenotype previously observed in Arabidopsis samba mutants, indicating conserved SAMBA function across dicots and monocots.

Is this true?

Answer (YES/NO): NO